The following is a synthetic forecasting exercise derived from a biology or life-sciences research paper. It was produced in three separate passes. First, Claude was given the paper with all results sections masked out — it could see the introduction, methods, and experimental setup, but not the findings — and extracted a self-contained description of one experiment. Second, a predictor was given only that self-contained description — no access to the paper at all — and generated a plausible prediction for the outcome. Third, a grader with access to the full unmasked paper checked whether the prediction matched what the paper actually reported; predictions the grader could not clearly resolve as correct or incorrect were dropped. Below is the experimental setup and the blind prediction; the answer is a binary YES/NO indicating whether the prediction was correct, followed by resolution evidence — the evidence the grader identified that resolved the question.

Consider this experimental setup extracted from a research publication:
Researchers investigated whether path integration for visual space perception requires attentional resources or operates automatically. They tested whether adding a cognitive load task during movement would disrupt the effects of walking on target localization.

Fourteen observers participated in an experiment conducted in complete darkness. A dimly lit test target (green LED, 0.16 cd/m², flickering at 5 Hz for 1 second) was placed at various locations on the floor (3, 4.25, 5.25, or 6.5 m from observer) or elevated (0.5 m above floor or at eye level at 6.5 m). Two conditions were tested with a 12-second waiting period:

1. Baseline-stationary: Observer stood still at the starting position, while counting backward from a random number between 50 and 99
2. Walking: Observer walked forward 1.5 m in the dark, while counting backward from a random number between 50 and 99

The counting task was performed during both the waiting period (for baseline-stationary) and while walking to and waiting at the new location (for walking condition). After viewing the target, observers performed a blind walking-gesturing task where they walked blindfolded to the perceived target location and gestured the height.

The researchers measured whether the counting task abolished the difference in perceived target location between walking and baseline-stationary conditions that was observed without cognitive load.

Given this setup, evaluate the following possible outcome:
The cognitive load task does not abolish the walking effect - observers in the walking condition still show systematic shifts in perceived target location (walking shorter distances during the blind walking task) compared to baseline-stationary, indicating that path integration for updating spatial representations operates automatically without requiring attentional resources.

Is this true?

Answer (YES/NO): NO